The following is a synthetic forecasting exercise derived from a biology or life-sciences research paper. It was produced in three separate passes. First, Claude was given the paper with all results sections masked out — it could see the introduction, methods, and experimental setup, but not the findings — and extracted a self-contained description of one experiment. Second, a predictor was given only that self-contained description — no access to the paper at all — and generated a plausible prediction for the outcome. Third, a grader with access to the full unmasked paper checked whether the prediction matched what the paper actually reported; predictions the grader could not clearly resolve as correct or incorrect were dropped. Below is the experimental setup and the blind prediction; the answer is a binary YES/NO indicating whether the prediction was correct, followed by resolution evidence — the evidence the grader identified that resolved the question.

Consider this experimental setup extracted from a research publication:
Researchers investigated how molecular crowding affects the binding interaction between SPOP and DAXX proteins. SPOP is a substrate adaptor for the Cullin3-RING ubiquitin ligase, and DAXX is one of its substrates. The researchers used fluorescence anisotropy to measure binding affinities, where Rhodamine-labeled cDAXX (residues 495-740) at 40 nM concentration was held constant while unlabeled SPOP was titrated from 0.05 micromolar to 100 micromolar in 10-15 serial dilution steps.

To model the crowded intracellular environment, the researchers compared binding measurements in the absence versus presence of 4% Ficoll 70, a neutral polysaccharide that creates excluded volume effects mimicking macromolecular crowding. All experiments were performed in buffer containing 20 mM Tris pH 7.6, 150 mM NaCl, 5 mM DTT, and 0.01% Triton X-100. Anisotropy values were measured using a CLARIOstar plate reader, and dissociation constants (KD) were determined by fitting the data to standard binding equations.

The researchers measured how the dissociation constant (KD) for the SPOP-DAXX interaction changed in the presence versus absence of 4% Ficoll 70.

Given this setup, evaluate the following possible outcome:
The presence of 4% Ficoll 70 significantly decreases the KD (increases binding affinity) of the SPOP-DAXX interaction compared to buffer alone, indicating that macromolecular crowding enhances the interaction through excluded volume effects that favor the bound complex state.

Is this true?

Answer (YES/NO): YES